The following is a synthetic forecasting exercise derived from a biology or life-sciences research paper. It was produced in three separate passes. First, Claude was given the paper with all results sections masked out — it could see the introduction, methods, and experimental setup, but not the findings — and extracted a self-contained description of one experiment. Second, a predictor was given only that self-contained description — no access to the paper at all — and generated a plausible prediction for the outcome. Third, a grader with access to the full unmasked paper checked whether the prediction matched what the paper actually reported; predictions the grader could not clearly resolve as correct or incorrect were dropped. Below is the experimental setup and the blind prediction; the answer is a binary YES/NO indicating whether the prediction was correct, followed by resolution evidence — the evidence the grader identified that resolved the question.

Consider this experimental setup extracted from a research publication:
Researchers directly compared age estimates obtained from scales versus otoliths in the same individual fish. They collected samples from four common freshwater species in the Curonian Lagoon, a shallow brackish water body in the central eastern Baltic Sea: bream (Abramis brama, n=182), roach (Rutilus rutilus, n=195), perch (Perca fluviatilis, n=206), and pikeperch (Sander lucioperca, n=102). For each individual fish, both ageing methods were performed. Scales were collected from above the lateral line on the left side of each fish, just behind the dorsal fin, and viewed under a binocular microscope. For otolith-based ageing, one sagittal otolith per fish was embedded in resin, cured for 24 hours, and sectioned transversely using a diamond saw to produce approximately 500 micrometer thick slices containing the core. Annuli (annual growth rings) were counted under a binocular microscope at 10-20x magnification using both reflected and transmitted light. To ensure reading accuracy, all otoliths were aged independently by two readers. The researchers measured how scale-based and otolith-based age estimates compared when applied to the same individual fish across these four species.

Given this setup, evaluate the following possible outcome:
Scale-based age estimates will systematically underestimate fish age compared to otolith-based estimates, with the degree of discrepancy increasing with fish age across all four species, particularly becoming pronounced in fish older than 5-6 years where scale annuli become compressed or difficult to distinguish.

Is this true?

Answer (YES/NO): NO